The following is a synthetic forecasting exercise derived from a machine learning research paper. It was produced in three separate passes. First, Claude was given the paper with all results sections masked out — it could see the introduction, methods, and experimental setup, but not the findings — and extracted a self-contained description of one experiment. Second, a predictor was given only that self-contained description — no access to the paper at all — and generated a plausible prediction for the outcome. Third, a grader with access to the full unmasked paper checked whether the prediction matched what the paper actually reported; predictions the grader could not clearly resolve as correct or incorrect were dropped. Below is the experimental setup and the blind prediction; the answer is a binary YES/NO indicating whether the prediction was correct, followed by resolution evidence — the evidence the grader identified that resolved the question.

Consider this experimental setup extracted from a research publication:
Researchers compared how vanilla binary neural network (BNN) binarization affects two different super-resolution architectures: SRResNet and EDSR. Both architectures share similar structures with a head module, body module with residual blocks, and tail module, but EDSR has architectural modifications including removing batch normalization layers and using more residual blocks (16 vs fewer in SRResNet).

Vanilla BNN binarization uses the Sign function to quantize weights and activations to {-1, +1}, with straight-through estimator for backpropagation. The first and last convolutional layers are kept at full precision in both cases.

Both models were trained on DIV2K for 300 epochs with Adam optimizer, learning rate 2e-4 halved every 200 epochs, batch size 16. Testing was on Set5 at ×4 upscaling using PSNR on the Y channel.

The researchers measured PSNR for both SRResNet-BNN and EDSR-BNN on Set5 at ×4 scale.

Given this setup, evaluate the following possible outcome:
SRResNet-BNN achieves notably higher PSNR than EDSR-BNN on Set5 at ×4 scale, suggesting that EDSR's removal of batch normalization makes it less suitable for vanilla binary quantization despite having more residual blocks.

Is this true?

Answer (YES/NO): YES